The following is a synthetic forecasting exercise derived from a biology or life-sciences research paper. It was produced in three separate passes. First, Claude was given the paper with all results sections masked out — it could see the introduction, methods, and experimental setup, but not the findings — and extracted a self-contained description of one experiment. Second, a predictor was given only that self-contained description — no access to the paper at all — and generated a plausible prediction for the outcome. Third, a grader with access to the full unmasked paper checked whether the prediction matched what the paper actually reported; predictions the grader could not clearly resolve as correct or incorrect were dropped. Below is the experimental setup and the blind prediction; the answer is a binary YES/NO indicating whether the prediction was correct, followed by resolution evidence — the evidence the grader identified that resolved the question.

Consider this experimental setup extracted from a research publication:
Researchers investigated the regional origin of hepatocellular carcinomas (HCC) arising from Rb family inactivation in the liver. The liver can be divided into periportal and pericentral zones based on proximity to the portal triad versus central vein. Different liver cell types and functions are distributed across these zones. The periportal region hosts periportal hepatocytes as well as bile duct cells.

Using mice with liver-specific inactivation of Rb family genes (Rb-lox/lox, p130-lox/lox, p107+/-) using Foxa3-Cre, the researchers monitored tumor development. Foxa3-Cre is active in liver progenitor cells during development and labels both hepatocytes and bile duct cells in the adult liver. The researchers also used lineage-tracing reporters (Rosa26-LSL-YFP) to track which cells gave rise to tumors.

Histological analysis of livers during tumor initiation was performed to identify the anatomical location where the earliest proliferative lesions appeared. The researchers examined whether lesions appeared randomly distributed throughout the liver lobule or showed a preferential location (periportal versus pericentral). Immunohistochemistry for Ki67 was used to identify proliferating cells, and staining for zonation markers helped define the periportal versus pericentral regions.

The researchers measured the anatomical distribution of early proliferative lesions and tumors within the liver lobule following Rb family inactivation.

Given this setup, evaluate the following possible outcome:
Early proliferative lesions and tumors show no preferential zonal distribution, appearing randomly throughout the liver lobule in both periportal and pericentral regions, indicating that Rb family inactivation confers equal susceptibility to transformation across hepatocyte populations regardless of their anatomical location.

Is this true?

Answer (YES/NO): NO